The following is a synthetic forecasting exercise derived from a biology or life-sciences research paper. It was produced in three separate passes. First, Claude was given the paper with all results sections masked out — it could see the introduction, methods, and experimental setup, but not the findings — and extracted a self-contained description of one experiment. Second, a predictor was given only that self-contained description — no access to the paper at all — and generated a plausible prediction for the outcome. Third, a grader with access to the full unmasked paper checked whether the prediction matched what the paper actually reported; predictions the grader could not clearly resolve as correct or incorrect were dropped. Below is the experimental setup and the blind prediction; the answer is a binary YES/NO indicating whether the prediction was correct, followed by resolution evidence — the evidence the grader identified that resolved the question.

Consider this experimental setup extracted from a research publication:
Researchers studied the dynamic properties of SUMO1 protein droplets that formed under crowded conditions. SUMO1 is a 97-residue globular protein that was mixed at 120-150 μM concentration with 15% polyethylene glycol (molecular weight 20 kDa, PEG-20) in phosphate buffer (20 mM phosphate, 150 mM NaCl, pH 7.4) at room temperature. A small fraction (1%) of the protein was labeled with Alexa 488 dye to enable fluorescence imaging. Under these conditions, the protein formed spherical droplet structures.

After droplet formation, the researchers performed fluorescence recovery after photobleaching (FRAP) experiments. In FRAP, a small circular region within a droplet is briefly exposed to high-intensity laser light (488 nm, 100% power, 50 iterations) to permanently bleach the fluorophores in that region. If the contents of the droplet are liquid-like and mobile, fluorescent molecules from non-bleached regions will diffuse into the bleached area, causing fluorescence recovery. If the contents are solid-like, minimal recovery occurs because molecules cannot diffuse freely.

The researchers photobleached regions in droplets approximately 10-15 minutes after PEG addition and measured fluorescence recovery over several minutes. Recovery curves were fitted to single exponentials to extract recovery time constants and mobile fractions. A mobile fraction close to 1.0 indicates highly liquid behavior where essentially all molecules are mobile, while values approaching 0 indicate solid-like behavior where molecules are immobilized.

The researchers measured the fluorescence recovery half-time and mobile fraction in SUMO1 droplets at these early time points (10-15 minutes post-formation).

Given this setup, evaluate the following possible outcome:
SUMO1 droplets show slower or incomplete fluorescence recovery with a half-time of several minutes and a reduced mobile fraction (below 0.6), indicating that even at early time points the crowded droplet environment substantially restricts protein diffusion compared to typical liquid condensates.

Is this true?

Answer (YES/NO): NO